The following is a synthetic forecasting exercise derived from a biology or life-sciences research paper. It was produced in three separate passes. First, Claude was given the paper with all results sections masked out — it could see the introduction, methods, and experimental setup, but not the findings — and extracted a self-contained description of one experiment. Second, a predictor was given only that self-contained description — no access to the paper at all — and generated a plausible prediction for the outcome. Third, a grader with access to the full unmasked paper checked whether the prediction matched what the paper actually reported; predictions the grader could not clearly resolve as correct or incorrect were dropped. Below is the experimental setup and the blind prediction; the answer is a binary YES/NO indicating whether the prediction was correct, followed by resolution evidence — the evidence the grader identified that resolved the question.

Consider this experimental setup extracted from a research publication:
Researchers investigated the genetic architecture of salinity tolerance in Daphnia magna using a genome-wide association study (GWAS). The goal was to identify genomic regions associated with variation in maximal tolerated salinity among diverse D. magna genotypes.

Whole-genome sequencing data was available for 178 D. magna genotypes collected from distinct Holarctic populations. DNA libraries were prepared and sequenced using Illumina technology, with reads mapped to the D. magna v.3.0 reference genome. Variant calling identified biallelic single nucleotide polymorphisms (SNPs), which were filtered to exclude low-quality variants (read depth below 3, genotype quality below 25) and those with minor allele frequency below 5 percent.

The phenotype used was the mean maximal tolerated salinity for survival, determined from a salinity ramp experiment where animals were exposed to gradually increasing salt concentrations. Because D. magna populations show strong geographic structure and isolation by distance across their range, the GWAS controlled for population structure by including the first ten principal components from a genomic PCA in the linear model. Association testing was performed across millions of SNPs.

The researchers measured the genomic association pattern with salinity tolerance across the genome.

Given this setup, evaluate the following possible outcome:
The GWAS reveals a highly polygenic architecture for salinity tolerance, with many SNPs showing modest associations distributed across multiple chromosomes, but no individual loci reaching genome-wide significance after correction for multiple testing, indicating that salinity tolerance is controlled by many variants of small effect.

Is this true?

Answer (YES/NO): NO